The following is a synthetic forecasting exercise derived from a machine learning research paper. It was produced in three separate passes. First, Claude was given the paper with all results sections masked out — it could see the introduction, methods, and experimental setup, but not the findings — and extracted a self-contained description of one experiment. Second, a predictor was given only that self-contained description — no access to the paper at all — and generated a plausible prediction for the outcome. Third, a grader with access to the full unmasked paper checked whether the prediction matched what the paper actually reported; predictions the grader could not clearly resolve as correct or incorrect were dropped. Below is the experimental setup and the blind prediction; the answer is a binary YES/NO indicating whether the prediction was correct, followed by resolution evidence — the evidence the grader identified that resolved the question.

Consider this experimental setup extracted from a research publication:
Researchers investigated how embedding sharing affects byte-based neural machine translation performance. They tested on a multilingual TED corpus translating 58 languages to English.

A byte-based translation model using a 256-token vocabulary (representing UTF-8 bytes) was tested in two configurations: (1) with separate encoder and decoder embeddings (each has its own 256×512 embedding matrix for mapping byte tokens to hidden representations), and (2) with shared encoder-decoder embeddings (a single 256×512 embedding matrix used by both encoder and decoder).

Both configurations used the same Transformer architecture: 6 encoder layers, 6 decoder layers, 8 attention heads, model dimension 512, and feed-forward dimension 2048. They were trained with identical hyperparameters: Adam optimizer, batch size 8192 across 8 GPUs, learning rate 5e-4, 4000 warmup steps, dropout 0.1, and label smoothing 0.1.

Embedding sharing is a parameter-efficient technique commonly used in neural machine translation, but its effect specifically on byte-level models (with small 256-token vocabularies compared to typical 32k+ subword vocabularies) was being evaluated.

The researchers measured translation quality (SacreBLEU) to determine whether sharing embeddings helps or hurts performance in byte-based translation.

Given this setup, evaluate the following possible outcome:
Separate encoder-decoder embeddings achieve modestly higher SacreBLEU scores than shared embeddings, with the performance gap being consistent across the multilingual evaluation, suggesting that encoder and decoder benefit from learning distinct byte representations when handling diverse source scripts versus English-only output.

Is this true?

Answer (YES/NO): NO